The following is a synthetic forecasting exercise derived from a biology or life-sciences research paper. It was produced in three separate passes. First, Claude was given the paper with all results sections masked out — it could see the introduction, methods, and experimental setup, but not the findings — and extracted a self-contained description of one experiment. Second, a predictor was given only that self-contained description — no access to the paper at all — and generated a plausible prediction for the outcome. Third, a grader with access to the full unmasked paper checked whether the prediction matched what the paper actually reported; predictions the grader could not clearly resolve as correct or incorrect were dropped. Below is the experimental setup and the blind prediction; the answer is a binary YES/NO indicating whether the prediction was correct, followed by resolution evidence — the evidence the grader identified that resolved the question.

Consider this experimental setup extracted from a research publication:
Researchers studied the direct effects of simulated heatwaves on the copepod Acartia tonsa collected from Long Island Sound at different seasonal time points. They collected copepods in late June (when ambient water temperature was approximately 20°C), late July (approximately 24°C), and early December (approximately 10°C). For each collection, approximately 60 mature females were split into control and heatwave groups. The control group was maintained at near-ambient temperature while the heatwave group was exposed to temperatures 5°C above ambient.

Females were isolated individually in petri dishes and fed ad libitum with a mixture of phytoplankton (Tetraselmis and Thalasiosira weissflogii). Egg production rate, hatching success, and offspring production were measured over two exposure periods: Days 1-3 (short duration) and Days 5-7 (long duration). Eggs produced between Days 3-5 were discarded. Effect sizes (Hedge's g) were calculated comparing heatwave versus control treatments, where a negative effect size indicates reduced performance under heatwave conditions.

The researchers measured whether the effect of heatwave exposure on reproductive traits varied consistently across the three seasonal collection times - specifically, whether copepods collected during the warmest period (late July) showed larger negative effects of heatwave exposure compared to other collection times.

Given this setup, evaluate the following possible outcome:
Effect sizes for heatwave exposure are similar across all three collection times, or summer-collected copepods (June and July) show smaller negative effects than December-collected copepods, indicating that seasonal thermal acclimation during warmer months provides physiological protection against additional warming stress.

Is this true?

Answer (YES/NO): NO